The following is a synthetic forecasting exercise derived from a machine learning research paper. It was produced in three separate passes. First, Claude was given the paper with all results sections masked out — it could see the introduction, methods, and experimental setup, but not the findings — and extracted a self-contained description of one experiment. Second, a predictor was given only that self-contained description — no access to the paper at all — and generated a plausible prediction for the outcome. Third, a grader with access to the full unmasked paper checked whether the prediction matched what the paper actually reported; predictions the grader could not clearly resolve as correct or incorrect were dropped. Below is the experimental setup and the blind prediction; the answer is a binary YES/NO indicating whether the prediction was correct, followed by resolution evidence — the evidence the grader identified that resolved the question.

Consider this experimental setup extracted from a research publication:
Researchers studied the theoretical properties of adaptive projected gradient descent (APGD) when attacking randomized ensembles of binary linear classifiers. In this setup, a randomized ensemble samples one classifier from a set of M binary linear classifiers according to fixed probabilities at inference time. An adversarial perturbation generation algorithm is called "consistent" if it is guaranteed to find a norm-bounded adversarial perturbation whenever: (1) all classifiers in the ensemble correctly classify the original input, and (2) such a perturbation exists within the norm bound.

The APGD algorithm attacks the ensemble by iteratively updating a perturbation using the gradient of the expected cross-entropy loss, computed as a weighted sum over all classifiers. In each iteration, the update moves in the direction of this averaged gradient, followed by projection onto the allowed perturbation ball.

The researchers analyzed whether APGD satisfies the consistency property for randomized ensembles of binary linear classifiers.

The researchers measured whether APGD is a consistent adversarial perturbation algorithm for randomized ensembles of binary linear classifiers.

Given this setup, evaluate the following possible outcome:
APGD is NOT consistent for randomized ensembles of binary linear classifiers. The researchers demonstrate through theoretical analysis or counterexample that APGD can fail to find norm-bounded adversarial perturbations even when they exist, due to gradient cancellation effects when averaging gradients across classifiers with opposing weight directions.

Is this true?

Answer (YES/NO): YES